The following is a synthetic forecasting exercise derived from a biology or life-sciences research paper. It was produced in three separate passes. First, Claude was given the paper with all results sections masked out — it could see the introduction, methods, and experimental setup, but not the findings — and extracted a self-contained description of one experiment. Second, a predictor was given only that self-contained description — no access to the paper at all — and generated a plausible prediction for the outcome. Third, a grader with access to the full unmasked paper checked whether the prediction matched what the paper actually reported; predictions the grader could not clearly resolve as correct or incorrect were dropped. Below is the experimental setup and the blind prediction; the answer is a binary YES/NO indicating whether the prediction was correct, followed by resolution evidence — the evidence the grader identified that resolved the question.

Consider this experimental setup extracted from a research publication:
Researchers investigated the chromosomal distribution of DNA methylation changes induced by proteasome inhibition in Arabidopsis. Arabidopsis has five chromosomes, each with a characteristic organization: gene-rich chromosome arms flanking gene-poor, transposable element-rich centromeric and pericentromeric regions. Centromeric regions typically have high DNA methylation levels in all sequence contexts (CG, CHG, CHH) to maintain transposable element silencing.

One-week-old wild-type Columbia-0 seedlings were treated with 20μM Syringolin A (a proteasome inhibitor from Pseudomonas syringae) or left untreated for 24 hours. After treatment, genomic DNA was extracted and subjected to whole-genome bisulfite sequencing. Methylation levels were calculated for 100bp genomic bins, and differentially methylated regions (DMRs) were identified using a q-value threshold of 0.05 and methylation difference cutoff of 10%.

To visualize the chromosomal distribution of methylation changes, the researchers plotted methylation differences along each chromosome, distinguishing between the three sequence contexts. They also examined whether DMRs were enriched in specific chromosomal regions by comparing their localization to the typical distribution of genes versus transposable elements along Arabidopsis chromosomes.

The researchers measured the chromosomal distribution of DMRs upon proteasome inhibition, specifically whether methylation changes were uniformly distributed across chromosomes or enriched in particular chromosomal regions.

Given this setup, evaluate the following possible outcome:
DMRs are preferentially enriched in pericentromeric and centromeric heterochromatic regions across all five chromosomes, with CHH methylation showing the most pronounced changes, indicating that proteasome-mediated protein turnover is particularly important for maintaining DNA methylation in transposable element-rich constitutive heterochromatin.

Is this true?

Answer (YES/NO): YES